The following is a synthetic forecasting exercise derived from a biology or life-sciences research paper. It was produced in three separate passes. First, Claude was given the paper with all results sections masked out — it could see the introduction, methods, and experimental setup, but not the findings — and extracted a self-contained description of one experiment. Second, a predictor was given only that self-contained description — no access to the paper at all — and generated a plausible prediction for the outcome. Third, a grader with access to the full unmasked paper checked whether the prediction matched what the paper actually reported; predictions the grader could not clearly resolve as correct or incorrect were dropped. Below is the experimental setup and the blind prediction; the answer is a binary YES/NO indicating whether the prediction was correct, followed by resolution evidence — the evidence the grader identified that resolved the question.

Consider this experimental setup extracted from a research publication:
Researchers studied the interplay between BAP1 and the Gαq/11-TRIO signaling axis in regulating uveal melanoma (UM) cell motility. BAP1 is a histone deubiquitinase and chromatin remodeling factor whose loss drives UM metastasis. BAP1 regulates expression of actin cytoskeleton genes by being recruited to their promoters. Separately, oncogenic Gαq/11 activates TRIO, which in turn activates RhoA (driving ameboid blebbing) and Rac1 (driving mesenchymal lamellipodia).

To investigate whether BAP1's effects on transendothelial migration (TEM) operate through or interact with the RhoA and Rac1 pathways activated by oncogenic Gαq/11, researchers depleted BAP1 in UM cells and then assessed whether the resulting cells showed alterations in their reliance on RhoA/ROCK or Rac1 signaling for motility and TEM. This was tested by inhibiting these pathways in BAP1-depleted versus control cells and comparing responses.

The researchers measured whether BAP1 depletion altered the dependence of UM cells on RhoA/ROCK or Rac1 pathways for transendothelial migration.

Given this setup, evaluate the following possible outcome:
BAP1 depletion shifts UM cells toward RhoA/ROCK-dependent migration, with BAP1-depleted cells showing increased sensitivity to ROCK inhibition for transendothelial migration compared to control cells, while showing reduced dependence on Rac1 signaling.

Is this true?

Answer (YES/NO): NO